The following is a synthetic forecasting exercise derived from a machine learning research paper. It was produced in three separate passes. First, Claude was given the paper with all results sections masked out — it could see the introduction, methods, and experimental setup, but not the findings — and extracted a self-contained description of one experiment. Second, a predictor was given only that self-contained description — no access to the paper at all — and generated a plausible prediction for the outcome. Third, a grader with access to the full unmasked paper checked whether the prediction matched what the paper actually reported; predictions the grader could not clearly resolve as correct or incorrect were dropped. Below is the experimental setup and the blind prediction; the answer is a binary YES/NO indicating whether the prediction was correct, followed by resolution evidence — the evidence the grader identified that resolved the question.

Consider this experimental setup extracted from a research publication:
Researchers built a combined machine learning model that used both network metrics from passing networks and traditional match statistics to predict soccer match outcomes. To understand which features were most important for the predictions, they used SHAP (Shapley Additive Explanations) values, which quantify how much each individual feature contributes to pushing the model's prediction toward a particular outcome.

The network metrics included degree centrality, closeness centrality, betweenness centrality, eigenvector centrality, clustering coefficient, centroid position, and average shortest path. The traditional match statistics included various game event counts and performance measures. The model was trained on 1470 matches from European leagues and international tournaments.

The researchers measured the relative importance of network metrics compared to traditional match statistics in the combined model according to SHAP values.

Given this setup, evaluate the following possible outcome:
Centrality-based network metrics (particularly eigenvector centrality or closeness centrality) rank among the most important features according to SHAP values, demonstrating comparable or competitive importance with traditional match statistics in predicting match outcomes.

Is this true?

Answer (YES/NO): YES